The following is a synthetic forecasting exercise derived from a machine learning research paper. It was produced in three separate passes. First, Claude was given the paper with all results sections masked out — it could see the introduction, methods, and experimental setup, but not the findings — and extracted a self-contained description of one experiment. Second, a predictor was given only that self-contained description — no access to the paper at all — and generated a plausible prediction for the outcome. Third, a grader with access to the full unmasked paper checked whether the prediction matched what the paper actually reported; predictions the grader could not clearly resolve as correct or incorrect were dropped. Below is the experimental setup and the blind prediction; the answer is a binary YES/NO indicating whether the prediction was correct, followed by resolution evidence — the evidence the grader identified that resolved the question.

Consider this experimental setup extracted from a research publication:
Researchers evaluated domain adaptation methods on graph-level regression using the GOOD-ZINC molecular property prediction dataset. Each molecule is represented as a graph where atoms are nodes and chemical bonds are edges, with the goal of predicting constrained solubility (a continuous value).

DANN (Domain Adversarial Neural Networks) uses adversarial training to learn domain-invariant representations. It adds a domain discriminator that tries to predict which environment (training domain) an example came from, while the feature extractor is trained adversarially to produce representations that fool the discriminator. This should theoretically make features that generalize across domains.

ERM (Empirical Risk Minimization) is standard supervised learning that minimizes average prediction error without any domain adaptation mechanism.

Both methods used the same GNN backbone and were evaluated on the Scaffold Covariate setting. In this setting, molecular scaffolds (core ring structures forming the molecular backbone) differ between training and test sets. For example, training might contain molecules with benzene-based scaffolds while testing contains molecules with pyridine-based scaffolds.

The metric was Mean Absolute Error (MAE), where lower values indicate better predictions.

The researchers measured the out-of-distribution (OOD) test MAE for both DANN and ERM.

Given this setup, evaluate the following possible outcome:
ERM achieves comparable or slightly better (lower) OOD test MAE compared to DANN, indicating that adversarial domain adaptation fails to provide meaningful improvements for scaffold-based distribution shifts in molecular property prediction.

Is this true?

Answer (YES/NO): YES